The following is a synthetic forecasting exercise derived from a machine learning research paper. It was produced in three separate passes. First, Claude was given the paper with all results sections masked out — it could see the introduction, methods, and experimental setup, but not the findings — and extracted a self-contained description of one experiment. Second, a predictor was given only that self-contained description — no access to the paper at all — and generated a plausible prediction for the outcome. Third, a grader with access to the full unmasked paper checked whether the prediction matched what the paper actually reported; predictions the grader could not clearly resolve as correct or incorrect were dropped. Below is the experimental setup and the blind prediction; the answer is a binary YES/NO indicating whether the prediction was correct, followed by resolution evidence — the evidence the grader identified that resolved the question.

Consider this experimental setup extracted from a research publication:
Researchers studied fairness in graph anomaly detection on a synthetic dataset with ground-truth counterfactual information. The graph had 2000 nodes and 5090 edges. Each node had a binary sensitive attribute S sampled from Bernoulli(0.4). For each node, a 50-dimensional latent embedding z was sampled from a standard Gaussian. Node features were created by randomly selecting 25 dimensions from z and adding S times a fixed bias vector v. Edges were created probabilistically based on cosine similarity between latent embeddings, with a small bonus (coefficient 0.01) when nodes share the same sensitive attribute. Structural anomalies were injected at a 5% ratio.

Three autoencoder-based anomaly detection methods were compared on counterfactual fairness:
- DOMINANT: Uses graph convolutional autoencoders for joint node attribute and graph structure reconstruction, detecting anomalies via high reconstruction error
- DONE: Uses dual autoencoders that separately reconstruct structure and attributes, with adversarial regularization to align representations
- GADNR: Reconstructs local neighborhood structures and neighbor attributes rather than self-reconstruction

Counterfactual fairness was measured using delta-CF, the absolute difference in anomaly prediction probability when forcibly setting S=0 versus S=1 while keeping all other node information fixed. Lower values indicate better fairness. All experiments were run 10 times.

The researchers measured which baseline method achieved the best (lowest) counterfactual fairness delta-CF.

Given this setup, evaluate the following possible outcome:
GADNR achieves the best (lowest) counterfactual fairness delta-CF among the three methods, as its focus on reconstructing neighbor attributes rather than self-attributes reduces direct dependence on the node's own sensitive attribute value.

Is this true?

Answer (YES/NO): NO